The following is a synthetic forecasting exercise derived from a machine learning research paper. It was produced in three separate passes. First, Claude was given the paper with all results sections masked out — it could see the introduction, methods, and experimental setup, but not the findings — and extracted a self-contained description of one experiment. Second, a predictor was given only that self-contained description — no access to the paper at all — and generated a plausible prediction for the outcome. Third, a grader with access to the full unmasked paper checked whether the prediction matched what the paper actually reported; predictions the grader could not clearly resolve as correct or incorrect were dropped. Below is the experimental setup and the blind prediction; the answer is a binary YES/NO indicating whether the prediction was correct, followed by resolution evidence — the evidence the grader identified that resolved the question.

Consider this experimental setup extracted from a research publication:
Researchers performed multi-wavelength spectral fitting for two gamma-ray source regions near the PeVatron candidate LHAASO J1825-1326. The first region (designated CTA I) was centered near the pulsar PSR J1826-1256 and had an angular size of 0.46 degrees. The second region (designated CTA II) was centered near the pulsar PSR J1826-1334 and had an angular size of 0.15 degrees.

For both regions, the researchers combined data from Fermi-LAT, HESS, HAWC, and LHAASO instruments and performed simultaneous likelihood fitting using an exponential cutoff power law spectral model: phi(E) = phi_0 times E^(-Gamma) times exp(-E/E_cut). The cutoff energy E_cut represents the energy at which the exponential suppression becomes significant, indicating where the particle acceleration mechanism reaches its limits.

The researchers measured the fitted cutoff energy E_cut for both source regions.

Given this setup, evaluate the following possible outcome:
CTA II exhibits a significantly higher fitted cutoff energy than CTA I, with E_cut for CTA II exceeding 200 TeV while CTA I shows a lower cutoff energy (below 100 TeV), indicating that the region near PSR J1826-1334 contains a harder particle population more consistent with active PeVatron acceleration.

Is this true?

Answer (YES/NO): YES